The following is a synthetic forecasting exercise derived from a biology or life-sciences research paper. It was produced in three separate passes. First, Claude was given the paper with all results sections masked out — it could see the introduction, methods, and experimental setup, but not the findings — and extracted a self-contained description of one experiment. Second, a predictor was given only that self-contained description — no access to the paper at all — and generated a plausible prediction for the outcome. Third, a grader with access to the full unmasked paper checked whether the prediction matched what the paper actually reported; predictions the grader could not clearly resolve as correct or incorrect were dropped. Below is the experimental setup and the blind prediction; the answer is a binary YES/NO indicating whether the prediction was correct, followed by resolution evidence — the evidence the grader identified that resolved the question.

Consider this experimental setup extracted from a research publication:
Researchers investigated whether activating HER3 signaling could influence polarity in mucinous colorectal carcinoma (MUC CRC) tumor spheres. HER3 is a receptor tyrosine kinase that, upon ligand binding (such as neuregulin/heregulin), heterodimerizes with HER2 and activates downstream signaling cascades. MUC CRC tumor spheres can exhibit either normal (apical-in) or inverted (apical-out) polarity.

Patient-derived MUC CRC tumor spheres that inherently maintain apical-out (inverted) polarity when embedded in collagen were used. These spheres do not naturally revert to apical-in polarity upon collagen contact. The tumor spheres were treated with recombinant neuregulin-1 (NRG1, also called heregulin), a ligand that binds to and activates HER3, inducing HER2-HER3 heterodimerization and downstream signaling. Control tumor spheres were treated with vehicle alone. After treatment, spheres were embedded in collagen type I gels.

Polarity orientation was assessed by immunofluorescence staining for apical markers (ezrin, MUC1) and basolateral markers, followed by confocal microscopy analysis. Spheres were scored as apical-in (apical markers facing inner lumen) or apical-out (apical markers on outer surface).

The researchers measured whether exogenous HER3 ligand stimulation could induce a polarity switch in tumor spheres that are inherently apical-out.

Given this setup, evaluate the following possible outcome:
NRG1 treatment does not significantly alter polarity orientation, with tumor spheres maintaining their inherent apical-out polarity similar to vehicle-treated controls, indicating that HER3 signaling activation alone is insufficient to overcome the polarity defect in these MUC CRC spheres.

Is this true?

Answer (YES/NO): NO